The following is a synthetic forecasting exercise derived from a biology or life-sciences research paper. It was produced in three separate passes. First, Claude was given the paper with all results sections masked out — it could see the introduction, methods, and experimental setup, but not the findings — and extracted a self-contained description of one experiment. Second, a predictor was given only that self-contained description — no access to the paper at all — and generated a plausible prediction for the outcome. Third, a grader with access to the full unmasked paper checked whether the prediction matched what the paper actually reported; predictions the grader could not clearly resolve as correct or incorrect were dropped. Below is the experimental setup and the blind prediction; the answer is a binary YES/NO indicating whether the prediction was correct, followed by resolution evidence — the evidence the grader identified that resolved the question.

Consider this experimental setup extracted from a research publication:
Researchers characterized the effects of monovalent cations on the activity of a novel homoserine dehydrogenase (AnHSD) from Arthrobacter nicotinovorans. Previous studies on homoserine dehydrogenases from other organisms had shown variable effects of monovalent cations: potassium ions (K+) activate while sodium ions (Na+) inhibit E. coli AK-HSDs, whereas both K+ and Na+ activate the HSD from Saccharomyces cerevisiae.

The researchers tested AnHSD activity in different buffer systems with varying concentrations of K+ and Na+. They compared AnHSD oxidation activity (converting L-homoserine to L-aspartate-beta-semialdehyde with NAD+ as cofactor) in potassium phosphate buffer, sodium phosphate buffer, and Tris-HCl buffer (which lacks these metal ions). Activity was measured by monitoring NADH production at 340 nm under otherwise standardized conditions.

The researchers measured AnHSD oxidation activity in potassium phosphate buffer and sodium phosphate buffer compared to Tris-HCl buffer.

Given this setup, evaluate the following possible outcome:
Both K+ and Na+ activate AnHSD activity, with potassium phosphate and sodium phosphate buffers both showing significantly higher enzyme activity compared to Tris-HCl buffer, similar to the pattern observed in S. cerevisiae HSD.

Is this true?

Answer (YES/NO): YES